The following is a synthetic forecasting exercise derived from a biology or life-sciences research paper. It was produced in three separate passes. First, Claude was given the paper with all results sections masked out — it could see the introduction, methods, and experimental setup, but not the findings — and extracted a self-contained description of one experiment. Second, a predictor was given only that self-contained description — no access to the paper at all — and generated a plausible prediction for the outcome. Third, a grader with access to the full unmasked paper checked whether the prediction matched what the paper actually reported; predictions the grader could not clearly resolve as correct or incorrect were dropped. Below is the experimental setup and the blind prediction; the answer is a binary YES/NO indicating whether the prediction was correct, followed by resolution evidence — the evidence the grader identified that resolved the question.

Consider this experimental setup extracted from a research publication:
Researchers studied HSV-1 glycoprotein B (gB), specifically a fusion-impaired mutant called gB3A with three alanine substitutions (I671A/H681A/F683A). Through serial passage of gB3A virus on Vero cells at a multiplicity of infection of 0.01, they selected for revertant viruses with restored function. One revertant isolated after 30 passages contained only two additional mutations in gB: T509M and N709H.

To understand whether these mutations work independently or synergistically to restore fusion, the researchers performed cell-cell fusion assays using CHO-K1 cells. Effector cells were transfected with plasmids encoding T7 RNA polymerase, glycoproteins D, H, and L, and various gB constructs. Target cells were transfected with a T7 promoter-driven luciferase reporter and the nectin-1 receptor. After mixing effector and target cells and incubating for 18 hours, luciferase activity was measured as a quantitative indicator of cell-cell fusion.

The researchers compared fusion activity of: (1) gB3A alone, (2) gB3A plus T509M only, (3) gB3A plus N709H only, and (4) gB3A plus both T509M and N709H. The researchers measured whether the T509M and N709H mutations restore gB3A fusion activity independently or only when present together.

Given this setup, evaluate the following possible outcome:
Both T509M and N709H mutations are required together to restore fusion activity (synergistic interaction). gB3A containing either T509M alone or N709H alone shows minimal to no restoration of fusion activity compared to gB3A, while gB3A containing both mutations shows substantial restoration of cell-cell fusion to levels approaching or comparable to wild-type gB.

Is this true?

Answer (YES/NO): YES